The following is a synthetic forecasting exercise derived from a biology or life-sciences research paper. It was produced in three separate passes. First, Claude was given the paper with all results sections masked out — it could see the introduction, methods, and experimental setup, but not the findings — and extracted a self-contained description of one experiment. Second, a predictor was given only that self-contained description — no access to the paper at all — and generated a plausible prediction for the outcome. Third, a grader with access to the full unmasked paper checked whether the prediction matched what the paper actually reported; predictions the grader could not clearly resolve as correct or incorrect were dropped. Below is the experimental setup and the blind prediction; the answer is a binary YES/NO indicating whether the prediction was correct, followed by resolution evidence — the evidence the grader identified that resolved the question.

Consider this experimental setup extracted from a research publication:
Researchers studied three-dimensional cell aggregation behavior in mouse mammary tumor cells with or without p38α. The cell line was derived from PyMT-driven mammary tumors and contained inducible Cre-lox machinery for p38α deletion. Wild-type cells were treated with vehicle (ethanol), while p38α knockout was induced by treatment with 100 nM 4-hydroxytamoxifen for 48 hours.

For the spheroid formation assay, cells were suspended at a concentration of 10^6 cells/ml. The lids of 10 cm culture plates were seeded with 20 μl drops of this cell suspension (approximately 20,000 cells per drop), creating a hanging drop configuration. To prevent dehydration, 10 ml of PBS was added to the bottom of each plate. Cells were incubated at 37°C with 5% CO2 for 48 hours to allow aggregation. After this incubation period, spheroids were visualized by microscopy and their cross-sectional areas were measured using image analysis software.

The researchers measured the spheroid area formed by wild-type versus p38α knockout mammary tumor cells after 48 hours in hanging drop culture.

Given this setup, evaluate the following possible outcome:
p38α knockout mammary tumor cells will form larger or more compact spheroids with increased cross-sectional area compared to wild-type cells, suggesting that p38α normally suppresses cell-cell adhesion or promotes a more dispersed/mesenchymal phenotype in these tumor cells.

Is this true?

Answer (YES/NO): NO